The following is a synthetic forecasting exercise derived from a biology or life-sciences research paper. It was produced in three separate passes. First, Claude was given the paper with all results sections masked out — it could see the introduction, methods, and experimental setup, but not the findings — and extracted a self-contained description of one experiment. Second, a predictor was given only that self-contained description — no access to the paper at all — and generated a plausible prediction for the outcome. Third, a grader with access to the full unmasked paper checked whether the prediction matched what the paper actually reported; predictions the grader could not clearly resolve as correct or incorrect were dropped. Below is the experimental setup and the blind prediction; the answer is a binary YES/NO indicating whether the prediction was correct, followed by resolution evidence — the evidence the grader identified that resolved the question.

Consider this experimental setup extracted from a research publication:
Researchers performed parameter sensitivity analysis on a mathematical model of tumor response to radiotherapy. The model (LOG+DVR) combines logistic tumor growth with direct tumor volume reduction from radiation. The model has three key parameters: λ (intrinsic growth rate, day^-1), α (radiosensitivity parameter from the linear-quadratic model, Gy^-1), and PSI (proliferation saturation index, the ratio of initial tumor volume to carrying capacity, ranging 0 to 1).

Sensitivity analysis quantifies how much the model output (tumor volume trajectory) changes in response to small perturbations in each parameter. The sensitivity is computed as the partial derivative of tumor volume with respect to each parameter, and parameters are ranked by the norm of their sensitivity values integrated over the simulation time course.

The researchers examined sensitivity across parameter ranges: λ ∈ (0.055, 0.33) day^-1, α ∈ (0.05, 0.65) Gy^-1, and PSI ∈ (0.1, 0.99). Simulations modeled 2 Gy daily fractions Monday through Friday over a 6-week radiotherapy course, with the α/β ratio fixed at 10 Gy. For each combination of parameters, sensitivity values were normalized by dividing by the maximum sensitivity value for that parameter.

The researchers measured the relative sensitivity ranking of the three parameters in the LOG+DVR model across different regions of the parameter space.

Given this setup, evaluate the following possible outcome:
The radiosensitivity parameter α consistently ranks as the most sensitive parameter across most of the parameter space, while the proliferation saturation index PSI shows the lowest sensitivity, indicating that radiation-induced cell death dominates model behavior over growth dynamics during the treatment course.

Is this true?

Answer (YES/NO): NO